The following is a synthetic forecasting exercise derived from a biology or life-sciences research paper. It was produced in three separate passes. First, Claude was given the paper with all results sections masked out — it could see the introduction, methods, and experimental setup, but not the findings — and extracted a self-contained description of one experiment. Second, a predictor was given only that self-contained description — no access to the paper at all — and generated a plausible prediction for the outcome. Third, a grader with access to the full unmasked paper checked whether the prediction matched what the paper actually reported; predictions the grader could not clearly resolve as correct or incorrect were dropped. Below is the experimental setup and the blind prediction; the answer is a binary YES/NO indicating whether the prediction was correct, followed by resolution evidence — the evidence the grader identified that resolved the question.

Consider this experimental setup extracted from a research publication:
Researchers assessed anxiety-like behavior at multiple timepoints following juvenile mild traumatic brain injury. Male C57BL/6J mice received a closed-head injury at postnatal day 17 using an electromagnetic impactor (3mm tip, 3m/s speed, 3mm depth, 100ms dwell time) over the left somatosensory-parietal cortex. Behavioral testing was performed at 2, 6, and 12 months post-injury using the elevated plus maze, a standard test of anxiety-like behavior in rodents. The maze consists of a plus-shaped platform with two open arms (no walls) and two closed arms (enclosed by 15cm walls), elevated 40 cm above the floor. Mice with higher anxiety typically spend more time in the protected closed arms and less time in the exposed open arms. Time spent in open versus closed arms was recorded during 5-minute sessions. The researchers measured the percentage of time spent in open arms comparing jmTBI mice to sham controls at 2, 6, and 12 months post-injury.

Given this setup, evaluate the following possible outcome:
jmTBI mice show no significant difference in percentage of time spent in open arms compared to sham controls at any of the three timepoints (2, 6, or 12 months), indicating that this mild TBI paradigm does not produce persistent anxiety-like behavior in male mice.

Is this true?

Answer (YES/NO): NO